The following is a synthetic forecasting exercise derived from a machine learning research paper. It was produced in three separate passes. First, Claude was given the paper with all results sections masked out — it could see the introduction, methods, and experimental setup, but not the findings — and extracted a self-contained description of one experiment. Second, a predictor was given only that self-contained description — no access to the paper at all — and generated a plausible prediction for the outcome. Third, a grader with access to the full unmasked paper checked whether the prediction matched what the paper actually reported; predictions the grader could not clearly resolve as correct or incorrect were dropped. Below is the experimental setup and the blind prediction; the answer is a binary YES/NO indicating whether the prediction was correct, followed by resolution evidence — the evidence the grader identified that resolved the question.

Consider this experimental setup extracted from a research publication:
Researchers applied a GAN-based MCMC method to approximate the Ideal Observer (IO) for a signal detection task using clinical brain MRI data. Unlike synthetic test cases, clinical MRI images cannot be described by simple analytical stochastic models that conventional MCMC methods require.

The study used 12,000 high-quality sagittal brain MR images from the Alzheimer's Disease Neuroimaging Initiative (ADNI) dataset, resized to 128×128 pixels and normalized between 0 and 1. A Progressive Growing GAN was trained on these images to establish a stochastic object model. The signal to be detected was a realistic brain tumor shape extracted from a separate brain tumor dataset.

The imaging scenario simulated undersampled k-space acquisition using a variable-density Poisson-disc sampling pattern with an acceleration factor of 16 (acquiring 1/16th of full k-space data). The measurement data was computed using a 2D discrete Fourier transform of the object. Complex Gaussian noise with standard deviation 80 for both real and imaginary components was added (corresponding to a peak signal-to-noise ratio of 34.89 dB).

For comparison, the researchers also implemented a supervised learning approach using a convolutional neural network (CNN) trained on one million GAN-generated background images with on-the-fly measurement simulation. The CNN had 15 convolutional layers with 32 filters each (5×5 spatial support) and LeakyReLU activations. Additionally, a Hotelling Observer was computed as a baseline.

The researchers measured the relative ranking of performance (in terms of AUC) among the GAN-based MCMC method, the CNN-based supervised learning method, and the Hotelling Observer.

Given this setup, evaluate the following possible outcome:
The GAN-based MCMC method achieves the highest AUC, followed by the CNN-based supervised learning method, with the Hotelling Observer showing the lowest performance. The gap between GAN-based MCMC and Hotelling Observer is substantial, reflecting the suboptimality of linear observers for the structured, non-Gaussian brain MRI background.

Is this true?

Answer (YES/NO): YES